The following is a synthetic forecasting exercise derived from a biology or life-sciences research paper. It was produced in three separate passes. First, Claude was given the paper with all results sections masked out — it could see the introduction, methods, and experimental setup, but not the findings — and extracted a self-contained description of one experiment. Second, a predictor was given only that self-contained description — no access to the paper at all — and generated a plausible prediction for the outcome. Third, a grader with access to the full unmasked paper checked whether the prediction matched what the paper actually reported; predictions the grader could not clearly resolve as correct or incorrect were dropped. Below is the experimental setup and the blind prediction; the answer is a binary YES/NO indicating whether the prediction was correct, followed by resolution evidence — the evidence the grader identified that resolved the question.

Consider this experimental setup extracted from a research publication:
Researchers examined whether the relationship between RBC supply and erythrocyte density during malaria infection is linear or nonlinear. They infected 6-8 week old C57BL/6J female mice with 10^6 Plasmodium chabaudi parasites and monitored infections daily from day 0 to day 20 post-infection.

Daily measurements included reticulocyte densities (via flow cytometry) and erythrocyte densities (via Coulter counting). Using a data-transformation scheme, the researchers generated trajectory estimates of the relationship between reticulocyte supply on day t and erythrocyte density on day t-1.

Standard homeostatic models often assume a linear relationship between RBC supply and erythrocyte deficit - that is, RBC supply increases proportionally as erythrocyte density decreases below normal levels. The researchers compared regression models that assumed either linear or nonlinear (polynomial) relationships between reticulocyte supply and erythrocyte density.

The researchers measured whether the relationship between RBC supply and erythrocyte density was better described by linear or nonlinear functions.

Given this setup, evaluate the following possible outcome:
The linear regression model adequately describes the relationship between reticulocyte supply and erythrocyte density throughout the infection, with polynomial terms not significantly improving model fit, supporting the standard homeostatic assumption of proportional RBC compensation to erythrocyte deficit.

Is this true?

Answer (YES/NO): NO